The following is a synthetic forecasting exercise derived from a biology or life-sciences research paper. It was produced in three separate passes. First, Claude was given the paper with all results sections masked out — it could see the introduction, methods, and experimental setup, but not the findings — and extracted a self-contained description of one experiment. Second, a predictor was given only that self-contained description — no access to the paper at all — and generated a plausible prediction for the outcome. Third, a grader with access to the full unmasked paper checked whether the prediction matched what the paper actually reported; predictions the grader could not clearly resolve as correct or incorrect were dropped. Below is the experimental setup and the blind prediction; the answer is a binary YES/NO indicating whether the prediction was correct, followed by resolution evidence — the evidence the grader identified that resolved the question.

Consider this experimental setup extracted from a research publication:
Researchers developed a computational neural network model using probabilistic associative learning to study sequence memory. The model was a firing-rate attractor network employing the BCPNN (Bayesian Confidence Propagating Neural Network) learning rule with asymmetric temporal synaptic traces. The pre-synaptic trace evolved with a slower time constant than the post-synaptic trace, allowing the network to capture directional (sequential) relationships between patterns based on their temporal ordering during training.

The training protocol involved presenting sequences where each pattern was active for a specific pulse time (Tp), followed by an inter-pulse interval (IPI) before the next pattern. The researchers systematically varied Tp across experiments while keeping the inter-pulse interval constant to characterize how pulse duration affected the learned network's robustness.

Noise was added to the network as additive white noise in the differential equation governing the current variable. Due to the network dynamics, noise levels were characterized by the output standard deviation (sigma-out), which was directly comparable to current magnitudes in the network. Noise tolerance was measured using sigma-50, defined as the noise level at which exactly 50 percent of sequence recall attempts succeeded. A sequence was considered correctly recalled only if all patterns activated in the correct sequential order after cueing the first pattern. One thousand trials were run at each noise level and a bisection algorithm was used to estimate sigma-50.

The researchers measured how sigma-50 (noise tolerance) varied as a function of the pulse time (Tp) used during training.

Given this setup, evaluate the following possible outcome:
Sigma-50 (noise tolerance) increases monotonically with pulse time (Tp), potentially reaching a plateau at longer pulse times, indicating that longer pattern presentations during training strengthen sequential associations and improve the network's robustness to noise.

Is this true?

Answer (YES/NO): YES